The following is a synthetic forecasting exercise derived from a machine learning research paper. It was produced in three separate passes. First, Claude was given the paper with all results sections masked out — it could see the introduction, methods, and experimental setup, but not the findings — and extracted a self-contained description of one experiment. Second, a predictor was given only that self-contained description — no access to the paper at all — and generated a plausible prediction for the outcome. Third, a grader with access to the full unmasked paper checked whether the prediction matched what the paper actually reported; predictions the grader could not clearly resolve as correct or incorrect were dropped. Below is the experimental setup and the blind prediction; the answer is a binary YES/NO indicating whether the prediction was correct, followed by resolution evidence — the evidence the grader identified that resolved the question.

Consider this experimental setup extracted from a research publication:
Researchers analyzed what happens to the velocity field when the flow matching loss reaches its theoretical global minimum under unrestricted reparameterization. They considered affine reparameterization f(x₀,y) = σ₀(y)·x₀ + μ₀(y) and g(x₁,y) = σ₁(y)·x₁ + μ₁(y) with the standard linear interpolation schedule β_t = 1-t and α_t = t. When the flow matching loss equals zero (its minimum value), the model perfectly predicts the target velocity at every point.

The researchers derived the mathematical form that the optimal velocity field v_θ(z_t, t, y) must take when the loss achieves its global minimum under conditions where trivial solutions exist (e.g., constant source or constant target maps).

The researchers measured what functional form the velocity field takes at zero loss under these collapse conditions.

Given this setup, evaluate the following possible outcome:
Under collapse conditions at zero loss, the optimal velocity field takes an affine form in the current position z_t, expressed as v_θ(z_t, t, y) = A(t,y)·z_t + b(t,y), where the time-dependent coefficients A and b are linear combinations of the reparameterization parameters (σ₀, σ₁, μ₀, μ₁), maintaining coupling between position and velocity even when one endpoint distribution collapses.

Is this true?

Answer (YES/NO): NO